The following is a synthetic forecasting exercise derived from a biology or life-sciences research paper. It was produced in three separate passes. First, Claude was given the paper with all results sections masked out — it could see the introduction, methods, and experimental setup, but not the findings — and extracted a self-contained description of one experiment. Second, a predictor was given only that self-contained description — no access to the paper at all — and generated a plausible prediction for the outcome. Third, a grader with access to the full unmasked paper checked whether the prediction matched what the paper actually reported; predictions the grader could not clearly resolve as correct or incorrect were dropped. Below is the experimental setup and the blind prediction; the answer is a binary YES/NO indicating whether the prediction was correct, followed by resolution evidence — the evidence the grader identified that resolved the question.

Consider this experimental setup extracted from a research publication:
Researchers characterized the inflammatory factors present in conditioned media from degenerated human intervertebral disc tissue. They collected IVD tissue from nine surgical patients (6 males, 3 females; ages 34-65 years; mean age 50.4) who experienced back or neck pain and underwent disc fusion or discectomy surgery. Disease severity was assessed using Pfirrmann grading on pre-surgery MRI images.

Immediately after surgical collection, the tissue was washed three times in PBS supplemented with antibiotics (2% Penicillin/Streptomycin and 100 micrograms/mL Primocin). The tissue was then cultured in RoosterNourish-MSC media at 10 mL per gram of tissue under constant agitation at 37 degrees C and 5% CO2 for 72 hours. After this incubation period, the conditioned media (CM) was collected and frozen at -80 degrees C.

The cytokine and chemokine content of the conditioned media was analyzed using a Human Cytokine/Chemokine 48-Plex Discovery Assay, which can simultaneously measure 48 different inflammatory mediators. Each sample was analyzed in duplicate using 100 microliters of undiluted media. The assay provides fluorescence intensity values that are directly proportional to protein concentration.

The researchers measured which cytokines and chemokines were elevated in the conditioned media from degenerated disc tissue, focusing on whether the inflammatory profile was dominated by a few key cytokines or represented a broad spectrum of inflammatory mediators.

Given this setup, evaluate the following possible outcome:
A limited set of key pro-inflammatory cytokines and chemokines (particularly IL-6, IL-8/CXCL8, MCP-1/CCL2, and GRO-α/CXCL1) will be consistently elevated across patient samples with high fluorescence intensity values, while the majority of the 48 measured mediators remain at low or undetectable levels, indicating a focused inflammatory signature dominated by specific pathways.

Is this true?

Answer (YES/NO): NO